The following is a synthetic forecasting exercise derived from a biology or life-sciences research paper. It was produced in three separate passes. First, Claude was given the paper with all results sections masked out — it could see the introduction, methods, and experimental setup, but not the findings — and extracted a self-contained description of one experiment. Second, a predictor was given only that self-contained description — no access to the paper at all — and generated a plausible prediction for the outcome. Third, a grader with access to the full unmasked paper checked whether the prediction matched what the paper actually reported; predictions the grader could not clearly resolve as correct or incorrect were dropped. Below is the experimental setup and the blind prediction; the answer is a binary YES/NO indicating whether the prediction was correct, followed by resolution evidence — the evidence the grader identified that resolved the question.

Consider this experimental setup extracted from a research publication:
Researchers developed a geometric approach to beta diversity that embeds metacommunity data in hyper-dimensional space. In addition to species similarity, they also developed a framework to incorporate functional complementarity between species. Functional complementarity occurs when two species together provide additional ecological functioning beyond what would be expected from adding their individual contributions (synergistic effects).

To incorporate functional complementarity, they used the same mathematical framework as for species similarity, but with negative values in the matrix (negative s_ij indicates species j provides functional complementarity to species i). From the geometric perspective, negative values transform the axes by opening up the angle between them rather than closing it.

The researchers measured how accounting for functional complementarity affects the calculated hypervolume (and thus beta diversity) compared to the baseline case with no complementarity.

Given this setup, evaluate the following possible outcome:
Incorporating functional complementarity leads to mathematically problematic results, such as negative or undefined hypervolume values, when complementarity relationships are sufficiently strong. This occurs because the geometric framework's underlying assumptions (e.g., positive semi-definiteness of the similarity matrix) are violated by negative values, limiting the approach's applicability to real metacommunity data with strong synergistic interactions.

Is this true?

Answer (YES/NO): NO